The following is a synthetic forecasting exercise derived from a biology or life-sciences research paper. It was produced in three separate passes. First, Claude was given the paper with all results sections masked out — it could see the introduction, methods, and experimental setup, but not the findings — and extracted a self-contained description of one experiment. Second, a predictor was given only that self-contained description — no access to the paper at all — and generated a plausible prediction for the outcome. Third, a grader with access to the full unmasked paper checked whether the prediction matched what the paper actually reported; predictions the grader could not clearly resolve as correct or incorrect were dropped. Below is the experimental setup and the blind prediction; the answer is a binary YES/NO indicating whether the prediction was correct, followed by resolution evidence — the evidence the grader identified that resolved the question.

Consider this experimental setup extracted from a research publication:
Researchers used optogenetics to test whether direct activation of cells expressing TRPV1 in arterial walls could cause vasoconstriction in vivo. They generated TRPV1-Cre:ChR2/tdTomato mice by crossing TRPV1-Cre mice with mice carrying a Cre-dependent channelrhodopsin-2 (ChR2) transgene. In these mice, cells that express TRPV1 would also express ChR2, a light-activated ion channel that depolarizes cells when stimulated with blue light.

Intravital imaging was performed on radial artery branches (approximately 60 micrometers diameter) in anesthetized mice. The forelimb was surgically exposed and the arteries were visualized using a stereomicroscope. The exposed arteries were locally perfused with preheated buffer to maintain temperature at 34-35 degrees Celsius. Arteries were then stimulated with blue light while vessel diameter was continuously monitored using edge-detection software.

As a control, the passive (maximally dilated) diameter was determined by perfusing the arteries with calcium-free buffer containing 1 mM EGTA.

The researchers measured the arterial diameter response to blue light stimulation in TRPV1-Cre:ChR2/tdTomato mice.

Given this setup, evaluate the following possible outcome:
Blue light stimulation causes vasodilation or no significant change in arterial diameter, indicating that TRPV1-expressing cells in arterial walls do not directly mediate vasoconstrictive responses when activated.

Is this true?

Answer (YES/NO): NO